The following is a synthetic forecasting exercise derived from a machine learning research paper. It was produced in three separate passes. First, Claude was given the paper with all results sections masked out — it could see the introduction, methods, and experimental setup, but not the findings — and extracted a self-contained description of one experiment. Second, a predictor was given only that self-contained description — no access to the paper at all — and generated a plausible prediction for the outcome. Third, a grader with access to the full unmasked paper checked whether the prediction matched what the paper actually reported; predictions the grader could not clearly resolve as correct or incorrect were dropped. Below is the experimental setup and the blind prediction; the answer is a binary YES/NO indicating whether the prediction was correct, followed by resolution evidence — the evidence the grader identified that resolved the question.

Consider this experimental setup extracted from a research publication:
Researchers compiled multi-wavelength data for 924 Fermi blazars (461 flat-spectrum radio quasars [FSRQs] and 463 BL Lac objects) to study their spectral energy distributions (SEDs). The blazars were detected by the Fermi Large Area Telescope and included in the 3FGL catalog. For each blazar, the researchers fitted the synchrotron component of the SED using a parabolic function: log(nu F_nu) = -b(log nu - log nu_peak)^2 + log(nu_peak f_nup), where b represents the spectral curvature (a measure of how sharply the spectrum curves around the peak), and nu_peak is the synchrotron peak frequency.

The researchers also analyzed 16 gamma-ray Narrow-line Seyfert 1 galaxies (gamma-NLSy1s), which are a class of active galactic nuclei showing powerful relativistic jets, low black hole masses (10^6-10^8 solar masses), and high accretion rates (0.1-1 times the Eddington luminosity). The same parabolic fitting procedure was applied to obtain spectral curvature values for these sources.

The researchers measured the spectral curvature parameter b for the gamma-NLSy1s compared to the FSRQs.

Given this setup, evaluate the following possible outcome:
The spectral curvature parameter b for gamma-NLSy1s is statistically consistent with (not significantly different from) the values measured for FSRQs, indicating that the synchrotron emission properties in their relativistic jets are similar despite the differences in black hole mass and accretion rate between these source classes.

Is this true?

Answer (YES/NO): NO